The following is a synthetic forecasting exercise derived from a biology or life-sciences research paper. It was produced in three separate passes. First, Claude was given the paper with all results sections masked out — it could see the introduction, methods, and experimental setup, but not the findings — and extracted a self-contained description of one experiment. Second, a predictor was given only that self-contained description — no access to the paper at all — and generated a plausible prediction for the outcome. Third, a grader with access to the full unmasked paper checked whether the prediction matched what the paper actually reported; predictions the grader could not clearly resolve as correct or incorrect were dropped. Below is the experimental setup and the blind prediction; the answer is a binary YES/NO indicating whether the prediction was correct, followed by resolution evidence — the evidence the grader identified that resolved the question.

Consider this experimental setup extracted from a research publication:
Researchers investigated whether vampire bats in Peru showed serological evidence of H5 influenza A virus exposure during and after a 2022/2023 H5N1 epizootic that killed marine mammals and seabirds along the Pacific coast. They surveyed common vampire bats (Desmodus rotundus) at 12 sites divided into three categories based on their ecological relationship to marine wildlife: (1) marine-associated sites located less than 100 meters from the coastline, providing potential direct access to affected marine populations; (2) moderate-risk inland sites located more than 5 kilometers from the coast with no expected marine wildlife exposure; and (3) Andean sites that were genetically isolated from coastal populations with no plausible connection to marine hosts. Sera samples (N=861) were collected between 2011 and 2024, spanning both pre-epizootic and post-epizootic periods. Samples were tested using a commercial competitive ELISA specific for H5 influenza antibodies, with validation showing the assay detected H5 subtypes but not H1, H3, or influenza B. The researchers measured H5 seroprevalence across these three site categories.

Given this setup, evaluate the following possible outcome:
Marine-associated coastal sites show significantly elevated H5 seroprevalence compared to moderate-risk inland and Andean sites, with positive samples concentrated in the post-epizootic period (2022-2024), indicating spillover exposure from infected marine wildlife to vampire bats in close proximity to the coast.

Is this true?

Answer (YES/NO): NO